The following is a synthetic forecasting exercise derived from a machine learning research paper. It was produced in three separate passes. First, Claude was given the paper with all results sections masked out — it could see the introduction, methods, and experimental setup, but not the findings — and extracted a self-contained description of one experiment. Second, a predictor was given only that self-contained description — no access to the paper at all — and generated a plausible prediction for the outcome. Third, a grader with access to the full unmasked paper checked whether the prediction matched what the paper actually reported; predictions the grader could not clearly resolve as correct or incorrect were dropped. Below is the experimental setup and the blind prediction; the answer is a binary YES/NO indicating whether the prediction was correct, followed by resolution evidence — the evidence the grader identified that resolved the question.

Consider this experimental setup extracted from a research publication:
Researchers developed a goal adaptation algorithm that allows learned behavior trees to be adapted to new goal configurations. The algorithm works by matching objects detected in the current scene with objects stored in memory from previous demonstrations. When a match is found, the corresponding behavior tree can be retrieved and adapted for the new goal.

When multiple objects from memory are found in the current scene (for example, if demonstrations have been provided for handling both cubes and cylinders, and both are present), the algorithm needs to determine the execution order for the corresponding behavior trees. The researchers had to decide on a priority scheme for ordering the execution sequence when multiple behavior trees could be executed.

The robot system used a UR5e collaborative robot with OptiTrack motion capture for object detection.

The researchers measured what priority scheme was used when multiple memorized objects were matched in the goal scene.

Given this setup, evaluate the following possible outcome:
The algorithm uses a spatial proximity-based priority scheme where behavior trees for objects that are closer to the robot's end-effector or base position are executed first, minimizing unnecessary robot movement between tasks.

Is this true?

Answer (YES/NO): NO